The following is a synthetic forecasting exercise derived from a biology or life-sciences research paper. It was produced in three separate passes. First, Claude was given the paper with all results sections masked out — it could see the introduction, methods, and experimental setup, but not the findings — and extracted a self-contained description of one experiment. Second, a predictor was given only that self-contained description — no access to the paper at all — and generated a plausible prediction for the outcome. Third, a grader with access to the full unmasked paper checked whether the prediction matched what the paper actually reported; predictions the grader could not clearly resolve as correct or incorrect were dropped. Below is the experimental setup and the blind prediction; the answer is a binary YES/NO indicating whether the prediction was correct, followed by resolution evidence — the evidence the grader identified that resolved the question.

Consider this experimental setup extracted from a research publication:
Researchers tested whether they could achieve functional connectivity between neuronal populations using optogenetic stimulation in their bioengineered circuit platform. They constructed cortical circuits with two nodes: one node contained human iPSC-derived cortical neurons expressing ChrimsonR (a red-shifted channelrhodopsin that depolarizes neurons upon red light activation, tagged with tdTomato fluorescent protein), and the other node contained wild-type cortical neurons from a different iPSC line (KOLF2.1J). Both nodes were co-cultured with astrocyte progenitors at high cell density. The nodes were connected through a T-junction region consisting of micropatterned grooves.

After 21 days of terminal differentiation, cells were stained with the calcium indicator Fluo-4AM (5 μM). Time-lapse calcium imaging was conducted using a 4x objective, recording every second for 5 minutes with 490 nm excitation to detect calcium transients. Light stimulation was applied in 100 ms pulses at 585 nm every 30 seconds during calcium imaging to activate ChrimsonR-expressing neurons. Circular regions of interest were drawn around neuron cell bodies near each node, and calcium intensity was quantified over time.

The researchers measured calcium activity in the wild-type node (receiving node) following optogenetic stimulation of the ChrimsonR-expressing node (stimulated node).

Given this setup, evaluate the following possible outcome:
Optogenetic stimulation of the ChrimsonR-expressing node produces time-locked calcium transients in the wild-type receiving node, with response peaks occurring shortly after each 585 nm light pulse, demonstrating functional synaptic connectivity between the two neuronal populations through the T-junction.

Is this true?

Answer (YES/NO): NO